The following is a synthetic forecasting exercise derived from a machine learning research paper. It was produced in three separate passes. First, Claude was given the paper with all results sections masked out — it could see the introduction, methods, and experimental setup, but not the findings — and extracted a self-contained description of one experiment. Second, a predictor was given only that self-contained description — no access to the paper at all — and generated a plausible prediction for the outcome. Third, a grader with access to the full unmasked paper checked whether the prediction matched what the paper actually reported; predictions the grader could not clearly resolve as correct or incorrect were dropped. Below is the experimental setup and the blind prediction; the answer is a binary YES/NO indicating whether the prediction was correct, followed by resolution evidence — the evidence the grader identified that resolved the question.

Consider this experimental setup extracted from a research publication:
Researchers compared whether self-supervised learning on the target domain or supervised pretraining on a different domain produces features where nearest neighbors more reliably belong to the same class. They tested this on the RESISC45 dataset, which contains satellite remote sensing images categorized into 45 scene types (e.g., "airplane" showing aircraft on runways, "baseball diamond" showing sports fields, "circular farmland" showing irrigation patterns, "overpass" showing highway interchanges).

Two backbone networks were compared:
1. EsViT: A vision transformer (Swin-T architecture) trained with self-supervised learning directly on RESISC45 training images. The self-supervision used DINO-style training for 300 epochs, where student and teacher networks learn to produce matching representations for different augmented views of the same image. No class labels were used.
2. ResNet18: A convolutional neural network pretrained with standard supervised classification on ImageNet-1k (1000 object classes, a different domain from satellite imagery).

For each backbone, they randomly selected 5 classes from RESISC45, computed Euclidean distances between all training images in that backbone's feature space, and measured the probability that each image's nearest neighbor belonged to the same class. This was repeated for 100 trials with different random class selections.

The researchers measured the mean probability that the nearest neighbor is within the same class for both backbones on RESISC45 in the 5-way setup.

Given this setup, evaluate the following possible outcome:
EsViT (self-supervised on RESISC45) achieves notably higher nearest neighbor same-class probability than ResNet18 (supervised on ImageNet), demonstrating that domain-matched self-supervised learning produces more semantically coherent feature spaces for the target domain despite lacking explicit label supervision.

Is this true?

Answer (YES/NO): YES